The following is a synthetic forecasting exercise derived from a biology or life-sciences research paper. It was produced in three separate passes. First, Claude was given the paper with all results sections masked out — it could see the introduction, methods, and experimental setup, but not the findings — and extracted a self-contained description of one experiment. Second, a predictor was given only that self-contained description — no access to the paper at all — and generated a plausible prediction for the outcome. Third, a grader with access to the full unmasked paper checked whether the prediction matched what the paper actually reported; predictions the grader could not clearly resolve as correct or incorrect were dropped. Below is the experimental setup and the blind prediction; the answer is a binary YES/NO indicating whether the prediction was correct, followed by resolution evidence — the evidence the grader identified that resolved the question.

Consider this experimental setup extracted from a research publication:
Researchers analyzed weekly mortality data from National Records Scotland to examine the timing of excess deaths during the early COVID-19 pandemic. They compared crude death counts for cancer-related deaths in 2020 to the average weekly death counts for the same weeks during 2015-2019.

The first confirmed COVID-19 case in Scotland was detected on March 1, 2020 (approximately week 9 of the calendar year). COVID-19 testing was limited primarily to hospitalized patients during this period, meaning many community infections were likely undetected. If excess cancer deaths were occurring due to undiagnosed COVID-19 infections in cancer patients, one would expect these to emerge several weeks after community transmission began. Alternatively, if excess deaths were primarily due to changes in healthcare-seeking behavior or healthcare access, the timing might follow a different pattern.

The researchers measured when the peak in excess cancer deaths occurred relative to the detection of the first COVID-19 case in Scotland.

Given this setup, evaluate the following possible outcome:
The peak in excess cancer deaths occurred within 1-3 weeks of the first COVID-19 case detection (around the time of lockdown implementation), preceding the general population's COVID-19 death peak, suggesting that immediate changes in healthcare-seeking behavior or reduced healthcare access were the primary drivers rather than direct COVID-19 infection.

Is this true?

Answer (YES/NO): NO